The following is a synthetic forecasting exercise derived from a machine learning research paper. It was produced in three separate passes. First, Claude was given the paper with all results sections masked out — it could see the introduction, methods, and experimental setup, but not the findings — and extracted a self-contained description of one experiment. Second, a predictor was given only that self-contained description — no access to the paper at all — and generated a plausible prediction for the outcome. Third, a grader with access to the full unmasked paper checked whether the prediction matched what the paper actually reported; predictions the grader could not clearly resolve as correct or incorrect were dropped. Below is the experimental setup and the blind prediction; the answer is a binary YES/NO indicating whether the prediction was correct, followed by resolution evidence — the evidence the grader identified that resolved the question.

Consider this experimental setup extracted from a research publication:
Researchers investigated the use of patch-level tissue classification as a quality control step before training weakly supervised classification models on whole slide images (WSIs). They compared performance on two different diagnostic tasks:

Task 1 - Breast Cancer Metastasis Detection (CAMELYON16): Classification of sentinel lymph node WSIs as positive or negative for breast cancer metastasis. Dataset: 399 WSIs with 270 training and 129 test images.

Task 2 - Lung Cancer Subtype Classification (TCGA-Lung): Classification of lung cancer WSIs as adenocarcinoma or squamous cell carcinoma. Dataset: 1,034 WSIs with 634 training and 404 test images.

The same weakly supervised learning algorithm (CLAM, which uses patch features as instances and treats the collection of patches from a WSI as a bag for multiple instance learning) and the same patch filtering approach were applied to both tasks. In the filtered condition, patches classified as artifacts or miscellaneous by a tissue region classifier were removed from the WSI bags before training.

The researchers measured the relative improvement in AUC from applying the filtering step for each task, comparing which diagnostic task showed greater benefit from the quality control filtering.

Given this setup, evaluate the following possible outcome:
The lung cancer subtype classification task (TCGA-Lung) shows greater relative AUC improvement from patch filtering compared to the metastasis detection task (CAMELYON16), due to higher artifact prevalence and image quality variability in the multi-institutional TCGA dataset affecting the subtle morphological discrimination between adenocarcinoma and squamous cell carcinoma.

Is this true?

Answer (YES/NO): YES